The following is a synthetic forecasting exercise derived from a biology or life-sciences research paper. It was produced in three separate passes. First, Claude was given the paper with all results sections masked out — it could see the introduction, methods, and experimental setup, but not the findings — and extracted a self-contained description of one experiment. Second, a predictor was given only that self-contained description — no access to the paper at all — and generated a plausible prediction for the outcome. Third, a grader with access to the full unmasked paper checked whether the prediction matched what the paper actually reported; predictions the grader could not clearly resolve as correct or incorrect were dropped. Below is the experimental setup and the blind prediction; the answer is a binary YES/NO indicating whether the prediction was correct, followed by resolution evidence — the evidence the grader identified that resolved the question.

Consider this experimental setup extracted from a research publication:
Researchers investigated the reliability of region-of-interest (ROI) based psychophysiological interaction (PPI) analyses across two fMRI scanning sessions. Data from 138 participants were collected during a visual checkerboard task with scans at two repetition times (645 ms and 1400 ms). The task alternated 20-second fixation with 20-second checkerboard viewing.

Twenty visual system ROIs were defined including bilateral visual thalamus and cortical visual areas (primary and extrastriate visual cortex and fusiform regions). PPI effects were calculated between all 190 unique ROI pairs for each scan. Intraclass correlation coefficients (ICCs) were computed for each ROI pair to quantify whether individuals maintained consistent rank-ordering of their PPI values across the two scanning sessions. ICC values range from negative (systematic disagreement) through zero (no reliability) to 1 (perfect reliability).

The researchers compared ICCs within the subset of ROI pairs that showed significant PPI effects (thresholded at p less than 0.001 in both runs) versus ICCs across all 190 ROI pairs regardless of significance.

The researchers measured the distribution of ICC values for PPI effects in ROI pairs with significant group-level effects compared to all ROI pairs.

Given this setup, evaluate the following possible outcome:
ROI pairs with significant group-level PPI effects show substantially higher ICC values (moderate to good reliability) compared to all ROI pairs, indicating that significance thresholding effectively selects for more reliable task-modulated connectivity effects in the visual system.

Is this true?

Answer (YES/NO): NO